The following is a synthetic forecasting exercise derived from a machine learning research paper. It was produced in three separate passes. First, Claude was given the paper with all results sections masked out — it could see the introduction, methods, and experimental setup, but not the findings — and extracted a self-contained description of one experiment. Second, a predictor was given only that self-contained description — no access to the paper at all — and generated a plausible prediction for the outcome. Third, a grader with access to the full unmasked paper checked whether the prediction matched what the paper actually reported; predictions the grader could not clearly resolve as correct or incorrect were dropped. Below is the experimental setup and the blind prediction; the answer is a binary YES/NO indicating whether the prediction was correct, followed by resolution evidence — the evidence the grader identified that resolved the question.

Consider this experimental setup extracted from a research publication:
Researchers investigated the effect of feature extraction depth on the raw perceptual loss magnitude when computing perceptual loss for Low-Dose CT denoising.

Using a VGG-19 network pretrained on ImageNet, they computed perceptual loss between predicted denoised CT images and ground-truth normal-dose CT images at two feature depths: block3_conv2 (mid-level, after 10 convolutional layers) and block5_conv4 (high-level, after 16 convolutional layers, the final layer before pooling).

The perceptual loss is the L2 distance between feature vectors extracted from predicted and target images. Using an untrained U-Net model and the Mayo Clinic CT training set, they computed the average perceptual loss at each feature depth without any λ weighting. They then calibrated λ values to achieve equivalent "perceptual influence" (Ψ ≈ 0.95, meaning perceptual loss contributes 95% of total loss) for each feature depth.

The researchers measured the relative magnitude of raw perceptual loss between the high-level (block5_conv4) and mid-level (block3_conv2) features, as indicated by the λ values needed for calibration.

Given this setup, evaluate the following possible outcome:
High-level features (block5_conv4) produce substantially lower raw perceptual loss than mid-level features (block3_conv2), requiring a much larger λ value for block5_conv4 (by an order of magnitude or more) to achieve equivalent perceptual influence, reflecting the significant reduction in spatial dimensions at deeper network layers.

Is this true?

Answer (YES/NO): YES